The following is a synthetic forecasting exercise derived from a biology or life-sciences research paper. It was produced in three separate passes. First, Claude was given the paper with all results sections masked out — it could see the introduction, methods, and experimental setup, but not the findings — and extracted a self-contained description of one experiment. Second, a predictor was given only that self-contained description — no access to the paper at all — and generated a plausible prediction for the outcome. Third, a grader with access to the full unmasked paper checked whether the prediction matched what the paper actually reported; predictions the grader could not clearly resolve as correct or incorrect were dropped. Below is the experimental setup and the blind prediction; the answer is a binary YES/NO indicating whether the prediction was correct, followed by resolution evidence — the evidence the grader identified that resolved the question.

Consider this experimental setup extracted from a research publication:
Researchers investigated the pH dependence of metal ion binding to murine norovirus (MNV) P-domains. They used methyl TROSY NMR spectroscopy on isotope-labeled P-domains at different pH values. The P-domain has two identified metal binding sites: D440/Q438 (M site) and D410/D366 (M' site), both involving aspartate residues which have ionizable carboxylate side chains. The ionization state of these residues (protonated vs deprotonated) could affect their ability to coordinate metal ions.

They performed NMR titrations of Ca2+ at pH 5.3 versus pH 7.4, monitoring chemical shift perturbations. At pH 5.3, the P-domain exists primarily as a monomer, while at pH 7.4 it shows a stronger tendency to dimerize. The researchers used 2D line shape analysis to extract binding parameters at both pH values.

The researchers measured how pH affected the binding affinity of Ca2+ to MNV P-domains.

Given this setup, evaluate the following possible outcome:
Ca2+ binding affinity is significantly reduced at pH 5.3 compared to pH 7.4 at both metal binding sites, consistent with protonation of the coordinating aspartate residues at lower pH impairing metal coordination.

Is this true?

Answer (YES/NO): NO